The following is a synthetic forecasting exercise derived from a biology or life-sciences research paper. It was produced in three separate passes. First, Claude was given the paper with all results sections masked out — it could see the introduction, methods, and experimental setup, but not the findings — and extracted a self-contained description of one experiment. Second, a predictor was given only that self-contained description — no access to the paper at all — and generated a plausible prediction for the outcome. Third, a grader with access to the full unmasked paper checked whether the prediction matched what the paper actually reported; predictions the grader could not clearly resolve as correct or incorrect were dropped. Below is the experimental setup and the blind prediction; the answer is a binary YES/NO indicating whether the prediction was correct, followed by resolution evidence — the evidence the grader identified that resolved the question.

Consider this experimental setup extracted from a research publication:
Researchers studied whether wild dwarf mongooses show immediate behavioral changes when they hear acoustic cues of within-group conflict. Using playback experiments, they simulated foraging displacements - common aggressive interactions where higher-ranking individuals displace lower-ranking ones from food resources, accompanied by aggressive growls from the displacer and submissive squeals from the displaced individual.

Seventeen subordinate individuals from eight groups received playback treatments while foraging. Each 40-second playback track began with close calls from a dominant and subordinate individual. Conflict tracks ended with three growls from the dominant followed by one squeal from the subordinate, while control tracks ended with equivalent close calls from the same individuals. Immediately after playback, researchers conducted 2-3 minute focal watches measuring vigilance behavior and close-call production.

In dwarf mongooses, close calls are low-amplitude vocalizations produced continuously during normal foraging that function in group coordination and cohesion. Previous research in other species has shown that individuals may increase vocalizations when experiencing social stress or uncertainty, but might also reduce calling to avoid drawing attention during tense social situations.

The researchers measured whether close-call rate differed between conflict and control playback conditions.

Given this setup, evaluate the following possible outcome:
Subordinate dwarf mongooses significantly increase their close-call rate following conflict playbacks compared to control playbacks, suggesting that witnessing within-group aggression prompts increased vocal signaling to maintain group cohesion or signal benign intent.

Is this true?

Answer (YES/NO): NO